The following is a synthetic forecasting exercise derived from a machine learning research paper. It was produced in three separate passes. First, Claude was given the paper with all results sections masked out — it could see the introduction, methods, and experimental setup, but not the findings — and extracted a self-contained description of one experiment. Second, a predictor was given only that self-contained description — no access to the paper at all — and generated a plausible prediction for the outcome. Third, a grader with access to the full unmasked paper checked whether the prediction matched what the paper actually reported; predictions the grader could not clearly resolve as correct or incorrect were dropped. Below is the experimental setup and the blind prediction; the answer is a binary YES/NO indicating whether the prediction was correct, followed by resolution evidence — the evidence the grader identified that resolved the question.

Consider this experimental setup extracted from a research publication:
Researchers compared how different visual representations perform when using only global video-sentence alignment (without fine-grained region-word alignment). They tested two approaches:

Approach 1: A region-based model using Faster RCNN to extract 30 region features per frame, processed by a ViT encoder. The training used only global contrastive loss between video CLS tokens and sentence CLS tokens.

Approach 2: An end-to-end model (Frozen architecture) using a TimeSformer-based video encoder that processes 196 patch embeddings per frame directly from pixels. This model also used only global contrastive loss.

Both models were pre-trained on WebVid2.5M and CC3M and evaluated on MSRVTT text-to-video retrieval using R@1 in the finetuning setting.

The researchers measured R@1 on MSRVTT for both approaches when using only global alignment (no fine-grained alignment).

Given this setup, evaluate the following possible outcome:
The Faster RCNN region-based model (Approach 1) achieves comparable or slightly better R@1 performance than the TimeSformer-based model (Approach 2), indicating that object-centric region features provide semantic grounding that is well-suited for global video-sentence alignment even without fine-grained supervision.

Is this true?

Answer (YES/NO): NO